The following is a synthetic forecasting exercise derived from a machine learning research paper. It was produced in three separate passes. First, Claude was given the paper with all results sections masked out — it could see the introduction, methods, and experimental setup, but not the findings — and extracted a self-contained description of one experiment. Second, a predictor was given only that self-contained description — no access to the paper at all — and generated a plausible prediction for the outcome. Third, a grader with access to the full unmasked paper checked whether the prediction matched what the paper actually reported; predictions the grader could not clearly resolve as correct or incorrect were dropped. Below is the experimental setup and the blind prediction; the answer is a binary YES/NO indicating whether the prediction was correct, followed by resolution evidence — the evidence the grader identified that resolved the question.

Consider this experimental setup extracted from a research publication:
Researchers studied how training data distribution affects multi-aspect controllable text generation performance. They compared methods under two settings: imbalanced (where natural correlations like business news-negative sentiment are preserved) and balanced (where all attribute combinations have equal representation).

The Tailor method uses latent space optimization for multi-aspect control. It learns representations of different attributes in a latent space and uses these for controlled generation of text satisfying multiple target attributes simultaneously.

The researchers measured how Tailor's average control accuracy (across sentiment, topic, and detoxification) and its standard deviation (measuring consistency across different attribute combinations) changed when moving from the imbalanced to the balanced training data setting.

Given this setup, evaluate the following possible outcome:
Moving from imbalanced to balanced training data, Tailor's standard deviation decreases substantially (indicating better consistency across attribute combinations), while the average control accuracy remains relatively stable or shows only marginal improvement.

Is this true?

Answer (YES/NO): NO